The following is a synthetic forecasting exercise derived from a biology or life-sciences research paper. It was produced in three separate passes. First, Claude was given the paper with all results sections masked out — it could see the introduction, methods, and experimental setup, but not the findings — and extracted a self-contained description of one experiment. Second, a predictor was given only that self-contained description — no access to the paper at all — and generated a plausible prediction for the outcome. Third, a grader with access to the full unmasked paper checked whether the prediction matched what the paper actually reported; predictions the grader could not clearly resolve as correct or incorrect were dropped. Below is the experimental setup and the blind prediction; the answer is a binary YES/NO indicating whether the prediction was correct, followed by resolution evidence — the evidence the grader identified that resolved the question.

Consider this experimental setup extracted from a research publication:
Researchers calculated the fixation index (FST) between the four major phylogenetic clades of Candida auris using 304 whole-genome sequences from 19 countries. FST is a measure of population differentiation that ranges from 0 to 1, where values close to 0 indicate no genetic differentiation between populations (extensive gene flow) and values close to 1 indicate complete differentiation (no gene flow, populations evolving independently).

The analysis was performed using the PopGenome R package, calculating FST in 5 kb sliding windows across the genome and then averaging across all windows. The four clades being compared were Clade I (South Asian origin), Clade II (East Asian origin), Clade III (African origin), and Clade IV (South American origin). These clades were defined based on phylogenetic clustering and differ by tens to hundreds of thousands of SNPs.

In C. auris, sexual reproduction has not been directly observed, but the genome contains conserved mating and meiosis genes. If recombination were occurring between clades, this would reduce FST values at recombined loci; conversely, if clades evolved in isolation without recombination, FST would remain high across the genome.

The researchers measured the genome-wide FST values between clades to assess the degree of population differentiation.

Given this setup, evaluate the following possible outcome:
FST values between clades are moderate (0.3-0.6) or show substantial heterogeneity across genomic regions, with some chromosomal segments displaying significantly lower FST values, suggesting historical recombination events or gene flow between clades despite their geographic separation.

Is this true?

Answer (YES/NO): NO